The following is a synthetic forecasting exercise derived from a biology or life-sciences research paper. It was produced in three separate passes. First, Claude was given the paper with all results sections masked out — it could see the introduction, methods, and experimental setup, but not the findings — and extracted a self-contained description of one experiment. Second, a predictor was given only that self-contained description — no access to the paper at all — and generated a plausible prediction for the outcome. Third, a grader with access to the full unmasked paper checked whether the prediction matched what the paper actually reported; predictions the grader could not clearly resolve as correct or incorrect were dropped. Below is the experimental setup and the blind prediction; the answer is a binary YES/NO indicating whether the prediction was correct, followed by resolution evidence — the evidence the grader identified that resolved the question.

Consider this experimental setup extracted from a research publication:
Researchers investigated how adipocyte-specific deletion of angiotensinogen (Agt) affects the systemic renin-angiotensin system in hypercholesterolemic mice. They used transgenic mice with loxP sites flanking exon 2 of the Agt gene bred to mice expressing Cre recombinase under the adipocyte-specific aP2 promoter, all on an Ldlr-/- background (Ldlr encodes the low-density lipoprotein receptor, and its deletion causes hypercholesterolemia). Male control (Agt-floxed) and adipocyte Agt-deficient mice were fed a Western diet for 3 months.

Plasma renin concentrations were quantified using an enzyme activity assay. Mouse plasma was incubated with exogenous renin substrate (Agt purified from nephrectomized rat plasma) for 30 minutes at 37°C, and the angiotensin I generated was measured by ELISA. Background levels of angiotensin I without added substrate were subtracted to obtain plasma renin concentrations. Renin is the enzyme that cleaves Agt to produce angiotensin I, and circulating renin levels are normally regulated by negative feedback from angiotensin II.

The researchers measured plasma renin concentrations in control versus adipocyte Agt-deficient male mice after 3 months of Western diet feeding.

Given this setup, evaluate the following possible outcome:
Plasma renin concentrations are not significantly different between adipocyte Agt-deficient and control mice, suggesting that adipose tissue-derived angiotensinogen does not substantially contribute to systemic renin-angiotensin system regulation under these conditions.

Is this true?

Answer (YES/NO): YES